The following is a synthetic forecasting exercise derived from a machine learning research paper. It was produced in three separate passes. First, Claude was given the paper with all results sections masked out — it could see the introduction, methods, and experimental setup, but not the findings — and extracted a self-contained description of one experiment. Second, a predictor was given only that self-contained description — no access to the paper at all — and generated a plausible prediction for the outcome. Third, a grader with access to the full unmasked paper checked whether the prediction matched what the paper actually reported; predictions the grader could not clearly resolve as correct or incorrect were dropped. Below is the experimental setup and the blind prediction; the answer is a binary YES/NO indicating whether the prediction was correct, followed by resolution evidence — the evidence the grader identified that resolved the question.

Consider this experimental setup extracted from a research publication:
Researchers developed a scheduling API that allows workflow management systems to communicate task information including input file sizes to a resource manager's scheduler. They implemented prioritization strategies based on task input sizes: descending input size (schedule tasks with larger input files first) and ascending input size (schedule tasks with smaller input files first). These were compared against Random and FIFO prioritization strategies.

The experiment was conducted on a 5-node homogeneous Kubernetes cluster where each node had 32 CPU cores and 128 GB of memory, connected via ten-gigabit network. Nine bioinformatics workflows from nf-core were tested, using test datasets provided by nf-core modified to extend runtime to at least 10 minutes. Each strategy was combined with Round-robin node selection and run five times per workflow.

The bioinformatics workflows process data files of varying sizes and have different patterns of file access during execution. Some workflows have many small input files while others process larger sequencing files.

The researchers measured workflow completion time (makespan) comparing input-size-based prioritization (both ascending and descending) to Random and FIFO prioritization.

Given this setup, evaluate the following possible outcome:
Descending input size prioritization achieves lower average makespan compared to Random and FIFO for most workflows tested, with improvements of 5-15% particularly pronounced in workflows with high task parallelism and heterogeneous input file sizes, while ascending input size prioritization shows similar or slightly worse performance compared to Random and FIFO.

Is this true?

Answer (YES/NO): NO